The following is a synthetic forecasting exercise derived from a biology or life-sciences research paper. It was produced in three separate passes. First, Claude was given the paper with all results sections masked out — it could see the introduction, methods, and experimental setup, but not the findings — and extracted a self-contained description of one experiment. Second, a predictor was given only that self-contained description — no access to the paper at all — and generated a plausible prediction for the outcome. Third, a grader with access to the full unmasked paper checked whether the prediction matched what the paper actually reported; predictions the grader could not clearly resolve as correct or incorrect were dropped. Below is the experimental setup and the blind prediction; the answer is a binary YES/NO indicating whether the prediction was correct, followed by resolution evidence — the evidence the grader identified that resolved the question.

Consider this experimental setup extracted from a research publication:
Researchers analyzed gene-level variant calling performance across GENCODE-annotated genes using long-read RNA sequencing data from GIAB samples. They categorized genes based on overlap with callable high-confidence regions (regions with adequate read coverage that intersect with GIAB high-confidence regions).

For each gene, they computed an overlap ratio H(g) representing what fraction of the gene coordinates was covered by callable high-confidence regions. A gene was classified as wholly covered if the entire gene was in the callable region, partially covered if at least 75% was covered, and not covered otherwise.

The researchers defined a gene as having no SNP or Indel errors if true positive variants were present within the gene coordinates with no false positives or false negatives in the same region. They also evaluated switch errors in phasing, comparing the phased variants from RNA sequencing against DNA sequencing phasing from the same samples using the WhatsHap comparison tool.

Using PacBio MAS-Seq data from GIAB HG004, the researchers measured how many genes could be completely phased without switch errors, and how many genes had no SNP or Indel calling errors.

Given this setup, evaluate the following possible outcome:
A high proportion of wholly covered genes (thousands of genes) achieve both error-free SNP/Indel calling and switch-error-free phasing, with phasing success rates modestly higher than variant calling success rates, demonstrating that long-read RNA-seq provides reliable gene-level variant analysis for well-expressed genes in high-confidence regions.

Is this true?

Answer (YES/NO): NO